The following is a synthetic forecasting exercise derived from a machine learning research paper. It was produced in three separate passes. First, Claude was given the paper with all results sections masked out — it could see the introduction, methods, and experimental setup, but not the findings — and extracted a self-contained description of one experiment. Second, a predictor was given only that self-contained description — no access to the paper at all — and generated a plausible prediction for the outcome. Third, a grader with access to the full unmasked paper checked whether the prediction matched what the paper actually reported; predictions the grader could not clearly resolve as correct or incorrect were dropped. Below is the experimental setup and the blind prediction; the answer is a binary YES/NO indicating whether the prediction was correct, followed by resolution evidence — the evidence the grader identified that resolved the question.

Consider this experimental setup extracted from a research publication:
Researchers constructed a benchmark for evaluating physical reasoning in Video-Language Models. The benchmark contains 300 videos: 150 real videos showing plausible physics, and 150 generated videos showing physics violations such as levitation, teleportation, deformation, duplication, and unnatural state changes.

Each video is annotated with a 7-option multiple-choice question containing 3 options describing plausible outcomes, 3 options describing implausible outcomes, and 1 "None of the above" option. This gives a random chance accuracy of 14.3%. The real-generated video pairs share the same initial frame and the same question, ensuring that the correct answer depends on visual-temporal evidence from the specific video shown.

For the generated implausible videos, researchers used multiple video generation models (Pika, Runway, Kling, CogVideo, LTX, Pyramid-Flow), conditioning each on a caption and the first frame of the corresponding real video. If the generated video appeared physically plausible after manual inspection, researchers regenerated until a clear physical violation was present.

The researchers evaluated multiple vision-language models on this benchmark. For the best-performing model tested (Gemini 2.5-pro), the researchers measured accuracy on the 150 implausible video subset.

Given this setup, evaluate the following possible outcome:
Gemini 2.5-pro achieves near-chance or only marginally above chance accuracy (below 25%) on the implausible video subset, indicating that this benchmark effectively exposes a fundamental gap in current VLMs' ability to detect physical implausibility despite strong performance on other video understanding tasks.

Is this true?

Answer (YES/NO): NO